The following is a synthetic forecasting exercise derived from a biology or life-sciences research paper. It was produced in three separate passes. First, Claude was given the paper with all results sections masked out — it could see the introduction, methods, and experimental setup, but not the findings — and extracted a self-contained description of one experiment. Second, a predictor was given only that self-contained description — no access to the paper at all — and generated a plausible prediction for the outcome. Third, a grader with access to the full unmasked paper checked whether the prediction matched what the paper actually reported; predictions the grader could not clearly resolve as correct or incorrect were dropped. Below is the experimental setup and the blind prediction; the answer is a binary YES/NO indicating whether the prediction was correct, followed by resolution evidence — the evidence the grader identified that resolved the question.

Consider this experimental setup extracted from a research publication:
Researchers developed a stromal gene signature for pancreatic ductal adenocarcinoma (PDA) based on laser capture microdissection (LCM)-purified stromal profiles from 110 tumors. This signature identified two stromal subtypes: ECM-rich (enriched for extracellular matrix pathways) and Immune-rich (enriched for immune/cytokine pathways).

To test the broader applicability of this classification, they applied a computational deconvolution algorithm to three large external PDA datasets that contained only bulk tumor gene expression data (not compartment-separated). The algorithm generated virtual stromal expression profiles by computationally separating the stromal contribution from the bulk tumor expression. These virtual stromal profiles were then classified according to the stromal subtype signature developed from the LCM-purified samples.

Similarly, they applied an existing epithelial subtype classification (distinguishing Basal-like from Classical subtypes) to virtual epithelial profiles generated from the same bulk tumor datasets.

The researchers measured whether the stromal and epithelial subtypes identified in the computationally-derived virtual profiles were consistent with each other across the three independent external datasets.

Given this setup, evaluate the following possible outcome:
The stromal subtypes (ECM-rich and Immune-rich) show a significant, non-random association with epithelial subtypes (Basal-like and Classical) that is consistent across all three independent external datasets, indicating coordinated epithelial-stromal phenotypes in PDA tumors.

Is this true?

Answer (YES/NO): NO